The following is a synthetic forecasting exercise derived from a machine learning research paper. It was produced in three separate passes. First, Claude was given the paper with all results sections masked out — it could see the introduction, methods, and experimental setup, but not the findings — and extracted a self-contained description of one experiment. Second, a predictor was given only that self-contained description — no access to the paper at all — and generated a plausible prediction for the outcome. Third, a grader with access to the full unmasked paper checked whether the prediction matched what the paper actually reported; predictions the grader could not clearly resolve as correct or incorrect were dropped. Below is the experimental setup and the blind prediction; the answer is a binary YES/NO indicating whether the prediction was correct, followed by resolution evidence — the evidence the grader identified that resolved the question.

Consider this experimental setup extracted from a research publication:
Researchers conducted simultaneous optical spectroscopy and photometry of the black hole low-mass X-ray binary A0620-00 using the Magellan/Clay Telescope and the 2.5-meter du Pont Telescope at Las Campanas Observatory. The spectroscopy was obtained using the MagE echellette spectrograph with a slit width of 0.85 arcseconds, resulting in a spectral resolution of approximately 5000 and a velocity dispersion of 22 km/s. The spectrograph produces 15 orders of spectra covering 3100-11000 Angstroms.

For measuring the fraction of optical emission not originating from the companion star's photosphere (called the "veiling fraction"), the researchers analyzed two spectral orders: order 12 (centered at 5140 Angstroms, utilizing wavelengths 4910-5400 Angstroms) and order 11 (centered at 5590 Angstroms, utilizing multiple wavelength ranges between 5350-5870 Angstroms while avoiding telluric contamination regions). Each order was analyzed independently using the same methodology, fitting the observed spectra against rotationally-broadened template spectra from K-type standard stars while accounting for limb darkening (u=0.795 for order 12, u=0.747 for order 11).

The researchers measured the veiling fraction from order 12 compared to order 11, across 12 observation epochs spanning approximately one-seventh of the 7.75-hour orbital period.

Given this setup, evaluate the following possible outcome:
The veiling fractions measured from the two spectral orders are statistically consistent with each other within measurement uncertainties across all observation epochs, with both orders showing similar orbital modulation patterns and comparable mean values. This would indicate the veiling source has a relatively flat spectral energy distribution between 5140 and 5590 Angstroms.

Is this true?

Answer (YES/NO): NO